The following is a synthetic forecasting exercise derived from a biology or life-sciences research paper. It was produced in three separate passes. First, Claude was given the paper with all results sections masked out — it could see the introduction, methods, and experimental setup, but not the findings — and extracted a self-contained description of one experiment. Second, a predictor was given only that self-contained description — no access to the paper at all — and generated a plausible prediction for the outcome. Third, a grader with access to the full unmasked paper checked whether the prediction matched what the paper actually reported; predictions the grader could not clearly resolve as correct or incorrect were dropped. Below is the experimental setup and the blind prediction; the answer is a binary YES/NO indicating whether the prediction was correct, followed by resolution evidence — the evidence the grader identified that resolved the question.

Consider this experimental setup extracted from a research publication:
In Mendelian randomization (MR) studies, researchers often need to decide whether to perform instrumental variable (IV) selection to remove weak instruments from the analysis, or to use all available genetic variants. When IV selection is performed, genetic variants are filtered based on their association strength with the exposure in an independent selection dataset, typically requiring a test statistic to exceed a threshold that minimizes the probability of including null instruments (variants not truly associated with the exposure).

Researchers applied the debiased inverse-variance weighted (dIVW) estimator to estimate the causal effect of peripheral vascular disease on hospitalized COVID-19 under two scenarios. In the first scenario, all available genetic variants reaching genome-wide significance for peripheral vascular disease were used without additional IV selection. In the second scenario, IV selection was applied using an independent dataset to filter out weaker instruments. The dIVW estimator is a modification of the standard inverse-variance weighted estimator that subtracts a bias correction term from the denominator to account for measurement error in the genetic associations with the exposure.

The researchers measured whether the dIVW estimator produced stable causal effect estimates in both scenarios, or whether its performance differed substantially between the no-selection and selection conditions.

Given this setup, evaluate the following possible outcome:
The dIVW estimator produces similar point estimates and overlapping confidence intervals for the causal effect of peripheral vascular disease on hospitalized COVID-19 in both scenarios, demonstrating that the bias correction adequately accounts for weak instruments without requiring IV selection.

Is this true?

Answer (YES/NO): NO